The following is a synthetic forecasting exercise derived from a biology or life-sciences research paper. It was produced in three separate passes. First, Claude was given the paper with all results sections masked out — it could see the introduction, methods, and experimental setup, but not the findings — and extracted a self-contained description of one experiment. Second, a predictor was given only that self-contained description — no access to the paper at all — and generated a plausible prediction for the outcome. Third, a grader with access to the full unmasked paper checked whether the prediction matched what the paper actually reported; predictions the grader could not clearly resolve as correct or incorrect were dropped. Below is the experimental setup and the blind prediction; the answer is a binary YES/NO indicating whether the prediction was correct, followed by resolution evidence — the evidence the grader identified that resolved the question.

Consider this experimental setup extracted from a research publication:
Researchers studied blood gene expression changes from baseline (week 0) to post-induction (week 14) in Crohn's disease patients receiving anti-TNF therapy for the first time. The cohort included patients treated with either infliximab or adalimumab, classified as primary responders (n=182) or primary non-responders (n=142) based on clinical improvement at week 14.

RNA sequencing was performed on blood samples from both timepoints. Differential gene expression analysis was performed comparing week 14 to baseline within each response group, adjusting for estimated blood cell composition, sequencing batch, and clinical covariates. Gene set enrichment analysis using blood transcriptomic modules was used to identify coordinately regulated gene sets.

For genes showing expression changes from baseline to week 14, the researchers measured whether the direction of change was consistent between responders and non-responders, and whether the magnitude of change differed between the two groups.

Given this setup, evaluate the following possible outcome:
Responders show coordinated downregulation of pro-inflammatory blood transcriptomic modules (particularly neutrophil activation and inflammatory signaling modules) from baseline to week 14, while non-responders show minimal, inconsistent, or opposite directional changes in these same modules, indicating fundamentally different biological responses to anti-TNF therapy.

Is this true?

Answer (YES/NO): NO